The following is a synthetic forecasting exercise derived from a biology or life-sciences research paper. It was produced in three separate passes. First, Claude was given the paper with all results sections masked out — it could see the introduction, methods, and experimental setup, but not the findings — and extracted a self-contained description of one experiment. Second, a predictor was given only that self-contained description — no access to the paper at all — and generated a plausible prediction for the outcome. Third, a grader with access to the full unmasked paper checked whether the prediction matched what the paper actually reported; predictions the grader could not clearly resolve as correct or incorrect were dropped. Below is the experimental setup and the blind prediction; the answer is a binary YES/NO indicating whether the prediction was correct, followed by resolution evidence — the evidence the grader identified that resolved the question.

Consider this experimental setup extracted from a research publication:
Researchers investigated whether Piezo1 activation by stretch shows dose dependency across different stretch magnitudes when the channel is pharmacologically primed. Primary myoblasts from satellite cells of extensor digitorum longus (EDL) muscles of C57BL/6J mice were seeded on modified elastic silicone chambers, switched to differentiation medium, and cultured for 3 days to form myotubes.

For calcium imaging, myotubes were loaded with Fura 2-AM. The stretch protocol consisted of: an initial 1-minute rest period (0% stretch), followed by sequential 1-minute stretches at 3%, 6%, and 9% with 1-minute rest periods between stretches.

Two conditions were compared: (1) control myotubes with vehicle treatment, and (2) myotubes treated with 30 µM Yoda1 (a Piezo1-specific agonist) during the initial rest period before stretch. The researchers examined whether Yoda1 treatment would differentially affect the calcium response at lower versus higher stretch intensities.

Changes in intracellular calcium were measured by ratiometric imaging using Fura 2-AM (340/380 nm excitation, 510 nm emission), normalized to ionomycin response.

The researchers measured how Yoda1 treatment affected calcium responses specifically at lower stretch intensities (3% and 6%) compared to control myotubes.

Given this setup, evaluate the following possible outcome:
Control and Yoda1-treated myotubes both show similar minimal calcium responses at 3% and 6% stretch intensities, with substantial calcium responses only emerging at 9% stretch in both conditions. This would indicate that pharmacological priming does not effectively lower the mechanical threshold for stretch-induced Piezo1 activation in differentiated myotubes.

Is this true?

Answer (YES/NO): NO